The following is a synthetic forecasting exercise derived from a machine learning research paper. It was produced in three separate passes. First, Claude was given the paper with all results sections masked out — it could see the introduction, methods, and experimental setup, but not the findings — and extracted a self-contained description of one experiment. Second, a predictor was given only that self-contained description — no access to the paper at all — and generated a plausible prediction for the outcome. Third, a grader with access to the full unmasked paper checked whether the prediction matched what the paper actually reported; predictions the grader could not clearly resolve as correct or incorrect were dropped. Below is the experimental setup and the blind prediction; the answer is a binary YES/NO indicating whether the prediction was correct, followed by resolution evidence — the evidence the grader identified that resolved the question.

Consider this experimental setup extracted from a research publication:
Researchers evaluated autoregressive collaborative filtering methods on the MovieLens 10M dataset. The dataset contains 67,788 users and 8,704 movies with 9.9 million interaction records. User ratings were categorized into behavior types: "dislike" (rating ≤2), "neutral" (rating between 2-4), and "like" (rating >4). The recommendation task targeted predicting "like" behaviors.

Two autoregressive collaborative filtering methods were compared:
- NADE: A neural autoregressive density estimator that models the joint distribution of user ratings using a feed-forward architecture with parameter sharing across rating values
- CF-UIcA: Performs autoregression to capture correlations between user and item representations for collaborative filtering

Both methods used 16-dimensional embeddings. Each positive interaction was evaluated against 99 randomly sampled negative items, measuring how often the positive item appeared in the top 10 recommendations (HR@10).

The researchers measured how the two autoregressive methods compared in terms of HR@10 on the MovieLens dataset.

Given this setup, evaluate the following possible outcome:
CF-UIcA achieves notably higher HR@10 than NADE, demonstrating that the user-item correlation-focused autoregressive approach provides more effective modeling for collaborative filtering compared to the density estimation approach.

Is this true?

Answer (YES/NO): NO